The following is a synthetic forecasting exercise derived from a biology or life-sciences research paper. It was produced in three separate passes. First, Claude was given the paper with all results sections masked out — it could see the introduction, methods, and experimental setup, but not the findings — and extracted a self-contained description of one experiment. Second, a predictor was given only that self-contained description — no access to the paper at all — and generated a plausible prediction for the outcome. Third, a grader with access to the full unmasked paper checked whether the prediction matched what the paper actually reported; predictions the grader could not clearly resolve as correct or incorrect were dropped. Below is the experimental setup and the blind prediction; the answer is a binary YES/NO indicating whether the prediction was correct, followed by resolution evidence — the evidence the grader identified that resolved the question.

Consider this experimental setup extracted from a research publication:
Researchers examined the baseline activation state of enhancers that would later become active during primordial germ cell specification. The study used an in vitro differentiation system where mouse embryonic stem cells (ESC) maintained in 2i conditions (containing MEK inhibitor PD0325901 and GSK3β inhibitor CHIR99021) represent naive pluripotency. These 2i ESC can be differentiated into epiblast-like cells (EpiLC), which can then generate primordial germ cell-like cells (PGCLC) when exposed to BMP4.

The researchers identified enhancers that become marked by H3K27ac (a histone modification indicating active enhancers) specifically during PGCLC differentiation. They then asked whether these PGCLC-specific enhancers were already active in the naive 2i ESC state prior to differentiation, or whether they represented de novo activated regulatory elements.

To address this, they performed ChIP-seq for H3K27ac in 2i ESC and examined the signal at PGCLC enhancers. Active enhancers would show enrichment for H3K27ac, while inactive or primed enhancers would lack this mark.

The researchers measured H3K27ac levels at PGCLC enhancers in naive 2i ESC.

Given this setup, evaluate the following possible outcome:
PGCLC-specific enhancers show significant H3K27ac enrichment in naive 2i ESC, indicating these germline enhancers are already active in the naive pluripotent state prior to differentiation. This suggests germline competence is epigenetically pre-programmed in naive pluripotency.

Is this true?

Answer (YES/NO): YES